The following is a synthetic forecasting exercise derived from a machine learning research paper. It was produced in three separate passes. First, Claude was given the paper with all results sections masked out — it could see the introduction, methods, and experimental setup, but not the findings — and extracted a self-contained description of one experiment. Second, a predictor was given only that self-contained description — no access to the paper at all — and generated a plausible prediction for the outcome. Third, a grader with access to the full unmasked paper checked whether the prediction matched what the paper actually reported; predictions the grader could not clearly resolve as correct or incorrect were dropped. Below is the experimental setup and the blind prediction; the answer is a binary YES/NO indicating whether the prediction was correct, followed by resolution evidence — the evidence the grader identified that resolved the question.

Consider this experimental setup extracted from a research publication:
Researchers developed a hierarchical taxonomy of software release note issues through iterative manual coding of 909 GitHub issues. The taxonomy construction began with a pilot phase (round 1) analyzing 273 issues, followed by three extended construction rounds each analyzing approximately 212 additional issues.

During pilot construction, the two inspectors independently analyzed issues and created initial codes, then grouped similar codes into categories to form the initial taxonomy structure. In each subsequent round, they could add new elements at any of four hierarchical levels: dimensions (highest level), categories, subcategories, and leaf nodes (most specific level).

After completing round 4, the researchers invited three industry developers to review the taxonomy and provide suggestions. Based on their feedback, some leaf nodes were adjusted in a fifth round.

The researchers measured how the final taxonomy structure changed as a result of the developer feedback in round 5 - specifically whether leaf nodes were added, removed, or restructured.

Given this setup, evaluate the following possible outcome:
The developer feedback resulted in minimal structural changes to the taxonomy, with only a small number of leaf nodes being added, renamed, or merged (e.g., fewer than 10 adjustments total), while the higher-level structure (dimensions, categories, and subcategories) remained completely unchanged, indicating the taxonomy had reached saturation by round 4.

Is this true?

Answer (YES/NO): YES